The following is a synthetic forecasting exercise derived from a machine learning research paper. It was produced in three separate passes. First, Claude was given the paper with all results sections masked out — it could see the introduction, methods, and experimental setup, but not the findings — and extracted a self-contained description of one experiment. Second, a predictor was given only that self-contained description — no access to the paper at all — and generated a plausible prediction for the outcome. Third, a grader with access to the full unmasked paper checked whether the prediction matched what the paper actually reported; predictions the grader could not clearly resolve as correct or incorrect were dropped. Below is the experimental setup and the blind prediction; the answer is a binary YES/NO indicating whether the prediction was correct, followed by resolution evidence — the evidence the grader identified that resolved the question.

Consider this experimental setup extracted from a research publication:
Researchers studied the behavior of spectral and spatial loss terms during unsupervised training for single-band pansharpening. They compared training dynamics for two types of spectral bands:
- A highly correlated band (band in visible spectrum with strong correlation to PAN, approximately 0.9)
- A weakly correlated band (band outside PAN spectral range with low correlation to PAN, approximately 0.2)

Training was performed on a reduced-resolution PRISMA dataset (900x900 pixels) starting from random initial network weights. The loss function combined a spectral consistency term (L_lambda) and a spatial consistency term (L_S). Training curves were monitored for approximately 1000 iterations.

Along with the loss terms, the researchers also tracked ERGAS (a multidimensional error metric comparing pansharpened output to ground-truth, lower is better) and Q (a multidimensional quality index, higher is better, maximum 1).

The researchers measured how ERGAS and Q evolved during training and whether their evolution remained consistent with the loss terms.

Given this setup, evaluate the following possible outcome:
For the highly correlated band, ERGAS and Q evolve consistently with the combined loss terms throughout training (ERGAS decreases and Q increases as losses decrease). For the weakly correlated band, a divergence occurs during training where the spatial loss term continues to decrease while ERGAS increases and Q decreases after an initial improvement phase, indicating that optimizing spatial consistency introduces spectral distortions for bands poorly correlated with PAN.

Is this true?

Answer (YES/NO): NO